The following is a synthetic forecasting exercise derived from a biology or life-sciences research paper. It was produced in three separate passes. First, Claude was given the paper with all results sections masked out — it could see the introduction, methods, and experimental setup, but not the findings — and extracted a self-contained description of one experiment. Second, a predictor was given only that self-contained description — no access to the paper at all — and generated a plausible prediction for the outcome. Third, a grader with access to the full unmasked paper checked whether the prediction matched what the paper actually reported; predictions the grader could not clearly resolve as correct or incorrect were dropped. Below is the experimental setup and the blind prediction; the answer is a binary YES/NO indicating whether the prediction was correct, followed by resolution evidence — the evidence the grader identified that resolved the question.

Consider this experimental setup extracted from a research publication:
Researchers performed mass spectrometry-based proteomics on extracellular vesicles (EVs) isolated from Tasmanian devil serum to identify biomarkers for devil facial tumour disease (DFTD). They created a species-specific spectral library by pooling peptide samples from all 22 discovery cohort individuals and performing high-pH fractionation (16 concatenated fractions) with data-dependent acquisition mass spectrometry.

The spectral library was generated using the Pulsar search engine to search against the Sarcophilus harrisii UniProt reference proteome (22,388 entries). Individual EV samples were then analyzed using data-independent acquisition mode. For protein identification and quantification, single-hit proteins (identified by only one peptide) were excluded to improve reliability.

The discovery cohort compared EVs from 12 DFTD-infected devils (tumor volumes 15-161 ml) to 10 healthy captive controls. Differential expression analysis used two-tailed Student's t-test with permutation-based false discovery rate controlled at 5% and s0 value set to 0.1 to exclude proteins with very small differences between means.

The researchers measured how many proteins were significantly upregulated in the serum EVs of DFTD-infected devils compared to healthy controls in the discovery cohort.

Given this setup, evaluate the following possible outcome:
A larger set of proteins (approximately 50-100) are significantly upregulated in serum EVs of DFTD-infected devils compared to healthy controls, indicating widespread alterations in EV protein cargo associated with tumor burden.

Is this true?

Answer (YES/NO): YES